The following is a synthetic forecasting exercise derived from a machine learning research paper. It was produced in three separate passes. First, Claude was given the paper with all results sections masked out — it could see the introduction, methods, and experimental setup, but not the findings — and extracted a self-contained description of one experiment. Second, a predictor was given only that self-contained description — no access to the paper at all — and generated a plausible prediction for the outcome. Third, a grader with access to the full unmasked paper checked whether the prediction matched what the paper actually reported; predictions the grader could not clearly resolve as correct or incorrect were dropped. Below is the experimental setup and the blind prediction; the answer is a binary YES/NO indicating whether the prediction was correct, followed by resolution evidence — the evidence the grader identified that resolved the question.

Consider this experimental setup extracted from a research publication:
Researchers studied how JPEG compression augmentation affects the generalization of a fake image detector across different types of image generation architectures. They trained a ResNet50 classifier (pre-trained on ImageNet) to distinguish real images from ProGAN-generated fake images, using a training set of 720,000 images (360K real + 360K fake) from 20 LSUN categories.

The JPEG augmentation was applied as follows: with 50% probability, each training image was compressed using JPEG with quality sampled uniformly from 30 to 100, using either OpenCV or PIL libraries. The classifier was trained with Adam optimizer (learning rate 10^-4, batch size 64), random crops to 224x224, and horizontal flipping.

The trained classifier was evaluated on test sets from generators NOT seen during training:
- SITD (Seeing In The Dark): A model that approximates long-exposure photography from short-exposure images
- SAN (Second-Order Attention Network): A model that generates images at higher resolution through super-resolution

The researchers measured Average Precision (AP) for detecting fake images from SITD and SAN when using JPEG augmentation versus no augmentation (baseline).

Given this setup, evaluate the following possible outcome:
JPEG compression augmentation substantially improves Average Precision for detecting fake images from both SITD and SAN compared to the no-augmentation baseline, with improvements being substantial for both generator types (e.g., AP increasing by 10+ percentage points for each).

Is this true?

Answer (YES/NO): NO